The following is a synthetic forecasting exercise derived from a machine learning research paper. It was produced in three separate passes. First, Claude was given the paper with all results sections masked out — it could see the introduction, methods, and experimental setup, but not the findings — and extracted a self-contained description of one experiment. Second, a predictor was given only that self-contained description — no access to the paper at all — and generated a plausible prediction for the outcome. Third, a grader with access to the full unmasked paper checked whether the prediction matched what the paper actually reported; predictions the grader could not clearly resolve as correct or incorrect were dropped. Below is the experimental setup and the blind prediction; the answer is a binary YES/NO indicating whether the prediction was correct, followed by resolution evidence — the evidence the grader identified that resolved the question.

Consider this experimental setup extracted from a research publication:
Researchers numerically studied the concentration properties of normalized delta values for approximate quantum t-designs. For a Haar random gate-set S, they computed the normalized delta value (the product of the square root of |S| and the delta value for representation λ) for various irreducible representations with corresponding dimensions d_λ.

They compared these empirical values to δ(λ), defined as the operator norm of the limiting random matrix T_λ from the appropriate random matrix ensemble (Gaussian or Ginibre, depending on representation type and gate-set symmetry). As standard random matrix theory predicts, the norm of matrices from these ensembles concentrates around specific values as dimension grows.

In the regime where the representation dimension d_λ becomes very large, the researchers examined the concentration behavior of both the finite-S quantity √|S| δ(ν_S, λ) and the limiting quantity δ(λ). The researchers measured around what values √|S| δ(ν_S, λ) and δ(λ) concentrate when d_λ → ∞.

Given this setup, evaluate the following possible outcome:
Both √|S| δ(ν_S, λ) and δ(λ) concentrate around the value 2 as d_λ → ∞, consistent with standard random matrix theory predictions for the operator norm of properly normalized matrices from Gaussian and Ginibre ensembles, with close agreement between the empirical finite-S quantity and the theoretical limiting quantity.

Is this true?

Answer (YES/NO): NO